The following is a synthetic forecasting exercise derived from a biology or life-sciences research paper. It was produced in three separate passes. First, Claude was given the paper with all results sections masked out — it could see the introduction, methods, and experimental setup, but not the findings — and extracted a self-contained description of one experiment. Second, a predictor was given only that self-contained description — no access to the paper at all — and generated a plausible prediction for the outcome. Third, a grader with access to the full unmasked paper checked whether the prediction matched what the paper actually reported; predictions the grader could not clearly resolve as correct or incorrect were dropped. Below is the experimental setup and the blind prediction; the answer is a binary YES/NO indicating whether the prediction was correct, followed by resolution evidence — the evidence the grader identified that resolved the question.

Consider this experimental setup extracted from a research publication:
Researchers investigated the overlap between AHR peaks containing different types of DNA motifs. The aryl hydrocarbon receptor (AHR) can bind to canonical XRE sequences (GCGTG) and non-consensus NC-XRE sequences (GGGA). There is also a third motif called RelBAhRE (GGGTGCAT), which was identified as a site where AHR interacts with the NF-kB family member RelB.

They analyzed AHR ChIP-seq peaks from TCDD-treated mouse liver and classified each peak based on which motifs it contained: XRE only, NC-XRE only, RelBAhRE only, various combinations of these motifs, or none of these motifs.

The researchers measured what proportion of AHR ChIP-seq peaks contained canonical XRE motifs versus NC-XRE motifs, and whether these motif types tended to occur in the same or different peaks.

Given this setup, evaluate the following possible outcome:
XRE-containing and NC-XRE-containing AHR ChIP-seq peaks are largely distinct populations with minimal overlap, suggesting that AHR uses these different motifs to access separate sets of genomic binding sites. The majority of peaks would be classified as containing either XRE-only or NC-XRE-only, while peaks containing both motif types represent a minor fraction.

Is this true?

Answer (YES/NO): NO